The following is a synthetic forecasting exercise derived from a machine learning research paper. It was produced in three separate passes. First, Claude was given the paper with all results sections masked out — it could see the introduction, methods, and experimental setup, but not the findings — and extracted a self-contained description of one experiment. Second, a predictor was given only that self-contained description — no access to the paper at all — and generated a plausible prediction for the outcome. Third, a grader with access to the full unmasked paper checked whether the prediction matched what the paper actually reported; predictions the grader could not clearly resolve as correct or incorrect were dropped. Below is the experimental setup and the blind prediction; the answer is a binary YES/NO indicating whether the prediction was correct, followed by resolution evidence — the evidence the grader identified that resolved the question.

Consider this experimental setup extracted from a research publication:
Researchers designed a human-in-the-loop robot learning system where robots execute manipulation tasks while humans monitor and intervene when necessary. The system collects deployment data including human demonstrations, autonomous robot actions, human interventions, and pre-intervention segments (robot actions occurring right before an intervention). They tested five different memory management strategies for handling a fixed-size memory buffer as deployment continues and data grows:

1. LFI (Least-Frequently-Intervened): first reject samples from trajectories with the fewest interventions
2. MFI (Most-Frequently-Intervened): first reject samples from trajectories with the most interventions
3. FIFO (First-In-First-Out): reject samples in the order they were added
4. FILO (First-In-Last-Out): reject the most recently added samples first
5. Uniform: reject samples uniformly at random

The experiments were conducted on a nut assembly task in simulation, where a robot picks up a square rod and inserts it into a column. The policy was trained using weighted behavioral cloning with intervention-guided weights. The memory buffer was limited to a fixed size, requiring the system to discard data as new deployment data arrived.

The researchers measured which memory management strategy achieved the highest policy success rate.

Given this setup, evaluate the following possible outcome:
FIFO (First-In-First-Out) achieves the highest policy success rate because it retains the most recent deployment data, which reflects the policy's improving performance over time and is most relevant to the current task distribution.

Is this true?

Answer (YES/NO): NO